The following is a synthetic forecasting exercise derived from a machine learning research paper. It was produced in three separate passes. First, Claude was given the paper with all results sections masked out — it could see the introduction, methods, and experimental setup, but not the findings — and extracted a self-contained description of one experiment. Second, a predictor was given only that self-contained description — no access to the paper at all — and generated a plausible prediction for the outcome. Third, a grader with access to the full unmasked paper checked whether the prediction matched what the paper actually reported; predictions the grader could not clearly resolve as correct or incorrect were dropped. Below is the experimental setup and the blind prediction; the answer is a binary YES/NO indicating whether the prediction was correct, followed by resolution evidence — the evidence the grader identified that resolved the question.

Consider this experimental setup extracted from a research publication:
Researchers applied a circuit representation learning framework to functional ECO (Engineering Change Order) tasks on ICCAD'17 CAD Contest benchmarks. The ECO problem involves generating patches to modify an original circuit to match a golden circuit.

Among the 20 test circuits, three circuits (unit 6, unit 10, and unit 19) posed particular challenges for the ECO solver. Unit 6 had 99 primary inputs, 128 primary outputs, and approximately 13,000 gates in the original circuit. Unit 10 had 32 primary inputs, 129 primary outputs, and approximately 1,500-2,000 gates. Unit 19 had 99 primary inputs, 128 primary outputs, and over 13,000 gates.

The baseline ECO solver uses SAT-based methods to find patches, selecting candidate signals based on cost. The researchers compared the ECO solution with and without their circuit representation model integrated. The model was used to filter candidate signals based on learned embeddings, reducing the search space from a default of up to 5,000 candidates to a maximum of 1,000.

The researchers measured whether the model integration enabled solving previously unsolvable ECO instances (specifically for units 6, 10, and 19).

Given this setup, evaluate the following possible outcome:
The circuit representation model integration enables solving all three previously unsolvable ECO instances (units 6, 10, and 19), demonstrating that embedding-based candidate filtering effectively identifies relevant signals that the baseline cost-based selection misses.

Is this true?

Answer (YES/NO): NO